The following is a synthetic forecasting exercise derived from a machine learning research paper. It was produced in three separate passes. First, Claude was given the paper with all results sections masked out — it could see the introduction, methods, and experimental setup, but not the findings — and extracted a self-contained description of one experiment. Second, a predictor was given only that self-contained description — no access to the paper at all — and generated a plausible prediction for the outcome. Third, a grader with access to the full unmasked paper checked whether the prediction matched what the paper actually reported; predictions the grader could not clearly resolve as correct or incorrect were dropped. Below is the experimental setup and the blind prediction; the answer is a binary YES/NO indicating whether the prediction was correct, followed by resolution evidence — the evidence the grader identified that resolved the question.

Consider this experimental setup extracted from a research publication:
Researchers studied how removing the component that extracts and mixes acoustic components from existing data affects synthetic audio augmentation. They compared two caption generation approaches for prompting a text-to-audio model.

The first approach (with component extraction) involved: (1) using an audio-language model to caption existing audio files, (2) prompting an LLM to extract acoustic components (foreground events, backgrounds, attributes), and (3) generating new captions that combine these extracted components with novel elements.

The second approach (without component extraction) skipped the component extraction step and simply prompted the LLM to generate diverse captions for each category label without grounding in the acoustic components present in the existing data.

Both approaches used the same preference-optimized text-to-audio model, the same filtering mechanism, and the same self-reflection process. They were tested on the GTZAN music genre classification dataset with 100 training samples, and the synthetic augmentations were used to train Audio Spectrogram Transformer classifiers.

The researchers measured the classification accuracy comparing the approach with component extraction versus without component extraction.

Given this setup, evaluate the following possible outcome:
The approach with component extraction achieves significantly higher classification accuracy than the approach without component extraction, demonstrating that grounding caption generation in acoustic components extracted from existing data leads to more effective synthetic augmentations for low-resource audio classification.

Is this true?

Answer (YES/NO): YES